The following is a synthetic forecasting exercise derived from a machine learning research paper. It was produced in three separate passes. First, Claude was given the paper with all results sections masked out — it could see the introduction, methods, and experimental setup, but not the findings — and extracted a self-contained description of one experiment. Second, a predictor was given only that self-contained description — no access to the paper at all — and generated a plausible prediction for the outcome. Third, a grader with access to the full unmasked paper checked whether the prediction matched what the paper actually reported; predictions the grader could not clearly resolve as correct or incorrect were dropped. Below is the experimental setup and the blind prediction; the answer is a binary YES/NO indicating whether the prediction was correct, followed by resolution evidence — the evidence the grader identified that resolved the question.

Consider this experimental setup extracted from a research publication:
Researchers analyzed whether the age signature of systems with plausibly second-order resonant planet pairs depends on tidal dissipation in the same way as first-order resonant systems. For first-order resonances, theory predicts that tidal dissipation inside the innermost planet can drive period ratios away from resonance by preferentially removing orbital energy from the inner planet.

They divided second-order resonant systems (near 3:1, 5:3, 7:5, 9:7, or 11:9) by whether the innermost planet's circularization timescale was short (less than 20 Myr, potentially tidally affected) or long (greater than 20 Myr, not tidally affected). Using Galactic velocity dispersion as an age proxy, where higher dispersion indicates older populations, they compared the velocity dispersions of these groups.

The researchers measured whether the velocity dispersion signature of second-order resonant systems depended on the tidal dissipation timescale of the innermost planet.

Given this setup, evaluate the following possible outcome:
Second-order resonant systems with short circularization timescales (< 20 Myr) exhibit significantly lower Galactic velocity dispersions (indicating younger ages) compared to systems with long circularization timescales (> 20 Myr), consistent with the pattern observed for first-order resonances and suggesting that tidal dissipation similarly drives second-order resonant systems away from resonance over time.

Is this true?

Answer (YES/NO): NO